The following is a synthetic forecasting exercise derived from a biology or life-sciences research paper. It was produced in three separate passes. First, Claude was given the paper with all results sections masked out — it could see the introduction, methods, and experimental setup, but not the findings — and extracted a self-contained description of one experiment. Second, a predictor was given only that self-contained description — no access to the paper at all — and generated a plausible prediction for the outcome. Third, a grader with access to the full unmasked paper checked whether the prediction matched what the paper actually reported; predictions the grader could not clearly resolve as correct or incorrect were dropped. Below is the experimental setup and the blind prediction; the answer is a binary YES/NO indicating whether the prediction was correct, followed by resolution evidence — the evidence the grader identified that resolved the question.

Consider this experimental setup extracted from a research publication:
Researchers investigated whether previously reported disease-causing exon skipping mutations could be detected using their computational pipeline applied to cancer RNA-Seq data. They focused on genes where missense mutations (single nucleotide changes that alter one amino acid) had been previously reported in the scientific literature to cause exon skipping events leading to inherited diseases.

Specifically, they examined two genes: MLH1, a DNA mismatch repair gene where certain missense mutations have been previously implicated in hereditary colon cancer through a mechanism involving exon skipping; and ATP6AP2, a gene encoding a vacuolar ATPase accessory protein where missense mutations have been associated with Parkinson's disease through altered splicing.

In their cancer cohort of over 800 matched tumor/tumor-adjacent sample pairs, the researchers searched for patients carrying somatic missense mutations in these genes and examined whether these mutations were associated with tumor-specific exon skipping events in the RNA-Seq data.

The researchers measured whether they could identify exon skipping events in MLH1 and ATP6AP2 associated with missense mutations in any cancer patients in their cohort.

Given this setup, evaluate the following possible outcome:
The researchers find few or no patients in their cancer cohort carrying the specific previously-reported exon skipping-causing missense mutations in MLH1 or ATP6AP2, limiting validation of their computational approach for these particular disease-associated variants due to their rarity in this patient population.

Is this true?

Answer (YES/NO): NO